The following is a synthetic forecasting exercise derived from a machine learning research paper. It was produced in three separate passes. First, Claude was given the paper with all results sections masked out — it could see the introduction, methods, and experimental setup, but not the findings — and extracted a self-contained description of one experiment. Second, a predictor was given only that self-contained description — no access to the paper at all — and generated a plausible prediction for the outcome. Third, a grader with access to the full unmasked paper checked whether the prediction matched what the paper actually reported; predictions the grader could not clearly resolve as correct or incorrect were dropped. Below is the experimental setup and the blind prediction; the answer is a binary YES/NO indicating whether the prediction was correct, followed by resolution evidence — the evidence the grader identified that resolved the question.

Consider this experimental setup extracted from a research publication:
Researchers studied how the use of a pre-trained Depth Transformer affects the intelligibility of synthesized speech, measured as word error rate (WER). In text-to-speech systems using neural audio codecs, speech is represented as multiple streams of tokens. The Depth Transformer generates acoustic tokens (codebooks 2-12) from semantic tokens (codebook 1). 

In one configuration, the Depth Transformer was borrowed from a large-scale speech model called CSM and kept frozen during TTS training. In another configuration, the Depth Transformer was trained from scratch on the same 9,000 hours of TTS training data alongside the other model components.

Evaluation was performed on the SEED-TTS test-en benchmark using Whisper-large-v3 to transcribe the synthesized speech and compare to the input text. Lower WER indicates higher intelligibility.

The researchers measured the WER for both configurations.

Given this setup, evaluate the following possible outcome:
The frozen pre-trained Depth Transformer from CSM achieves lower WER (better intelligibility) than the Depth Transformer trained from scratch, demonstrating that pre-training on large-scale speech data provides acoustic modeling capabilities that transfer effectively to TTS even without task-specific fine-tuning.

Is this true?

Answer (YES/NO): NO